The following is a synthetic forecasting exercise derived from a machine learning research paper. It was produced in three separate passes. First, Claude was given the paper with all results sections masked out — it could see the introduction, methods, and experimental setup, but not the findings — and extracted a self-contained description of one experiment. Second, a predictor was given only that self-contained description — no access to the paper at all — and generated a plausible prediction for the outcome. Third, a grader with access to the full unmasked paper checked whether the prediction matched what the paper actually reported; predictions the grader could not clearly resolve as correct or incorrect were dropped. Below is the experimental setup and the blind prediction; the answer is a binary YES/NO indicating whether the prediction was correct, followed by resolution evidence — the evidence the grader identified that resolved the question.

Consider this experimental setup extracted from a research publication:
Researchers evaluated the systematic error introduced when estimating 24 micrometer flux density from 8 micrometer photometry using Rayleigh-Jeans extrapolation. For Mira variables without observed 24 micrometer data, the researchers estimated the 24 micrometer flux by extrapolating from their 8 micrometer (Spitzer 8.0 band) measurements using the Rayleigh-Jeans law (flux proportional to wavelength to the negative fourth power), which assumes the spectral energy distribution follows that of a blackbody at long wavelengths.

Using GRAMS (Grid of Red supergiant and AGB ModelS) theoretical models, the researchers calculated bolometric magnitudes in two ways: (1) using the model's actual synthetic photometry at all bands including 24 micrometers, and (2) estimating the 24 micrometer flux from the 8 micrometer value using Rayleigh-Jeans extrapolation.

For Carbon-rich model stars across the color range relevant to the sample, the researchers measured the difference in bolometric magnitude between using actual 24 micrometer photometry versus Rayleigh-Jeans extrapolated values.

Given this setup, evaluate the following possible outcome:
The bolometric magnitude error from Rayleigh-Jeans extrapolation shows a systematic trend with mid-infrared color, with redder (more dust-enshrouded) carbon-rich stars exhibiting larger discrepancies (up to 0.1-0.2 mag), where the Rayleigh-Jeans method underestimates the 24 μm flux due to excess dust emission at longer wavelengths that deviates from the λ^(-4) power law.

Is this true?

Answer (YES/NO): NO